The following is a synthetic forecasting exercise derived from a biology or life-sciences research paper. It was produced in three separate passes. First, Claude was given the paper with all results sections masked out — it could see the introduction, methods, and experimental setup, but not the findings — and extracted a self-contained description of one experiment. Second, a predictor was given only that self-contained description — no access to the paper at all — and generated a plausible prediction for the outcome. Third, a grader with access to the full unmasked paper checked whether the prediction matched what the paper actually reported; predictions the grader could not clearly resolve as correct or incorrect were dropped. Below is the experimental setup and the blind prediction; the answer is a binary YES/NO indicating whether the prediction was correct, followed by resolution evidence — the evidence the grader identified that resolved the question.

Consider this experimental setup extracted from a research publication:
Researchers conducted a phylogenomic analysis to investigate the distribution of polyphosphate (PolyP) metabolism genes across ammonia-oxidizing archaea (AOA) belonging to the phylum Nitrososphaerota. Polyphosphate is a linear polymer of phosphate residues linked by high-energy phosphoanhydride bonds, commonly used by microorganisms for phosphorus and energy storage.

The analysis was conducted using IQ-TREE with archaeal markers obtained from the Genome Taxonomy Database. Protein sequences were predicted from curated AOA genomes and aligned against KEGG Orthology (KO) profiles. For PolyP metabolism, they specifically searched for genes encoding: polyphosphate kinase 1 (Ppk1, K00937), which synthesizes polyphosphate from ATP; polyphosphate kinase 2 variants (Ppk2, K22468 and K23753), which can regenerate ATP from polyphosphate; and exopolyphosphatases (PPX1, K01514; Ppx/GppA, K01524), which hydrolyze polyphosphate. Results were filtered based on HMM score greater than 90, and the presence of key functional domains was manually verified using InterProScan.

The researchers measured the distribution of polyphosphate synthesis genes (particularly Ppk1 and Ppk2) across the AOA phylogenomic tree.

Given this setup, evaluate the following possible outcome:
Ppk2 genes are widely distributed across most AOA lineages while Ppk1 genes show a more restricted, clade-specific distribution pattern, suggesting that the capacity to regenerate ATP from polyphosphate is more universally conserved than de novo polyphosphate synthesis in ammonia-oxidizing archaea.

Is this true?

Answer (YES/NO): NO